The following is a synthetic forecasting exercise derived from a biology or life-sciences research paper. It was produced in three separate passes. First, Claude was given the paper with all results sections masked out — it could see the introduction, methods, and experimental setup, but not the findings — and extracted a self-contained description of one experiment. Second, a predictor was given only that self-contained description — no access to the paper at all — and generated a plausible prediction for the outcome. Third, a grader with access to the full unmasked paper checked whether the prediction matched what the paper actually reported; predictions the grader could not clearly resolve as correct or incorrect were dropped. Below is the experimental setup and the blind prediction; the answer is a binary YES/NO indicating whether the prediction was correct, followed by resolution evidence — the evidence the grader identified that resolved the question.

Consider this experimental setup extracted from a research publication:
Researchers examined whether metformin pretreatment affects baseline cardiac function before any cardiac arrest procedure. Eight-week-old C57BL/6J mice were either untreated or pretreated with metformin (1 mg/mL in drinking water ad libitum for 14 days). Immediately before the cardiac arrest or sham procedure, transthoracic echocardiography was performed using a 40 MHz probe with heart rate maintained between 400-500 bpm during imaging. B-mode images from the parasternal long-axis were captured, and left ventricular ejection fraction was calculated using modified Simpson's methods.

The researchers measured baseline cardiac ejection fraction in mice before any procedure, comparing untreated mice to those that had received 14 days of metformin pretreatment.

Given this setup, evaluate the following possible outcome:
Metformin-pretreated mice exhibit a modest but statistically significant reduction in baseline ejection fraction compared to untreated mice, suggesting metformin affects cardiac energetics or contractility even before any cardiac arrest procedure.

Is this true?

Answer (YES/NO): NO